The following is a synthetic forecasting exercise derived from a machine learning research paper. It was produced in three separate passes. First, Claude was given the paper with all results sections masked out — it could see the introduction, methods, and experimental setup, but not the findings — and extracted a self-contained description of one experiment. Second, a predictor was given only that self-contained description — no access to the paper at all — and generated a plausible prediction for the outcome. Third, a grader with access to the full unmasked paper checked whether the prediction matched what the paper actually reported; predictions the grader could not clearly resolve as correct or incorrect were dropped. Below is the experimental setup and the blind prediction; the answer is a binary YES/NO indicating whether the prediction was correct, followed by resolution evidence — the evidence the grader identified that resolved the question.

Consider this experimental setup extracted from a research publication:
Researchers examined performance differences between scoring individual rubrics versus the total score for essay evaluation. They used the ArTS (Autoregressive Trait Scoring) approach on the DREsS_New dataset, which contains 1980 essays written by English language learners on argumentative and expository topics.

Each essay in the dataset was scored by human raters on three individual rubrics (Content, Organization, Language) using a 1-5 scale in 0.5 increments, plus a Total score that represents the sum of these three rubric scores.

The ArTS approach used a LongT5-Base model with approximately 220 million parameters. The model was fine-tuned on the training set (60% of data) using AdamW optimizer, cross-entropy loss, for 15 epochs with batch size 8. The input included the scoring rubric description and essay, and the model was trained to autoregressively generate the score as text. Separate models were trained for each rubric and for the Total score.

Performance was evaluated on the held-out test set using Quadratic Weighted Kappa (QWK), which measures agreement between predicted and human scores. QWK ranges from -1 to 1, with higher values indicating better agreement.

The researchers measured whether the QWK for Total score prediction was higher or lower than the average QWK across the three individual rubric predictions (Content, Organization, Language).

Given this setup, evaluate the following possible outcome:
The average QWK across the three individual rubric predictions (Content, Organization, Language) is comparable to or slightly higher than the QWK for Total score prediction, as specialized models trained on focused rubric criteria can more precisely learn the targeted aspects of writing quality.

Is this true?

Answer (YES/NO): NO